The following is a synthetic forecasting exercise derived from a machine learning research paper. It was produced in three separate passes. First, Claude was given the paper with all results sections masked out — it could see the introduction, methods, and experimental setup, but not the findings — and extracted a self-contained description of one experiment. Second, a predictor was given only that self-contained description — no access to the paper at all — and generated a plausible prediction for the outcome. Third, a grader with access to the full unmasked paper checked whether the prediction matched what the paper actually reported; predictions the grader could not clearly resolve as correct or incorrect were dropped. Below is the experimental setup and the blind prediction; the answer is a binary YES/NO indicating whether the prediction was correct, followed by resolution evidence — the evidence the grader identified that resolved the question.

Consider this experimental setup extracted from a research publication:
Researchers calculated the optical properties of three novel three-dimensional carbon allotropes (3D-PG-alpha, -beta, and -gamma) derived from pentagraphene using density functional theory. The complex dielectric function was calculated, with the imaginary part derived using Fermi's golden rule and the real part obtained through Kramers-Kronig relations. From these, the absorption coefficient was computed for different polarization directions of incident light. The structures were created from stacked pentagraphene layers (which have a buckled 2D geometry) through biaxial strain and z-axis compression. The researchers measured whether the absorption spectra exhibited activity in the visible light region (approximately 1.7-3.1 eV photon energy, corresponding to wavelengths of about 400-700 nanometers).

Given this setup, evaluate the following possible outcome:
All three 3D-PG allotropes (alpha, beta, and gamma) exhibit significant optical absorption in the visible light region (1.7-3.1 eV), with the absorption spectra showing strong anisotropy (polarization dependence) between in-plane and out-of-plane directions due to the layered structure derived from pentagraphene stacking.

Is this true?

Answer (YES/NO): NO